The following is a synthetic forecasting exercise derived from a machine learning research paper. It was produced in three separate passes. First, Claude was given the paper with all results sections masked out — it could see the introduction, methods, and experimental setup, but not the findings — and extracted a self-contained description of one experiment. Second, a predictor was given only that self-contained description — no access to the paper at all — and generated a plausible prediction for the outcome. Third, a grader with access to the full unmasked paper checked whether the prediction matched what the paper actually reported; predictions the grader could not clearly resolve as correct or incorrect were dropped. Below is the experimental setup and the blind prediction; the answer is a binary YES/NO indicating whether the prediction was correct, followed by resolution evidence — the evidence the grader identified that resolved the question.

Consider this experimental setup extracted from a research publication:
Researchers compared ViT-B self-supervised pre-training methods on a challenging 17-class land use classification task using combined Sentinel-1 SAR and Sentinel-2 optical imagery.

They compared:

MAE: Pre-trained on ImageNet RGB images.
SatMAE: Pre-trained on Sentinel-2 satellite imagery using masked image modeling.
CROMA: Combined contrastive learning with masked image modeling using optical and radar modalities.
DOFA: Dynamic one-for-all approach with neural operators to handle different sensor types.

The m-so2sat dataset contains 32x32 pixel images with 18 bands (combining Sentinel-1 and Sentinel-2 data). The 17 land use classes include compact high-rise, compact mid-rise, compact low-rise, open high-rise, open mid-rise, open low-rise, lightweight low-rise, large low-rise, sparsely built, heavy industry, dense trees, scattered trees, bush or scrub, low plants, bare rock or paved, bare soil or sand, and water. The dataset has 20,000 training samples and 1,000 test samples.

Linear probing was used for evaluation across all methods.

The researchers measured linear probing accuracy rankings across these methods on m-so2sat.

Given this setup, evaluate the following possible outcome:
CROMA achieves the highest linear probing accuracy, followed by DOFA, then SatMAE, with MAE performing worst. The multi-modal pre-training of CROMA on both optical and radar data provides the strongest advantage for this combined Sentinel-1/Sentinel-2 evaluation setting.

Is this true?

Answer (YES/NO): NO